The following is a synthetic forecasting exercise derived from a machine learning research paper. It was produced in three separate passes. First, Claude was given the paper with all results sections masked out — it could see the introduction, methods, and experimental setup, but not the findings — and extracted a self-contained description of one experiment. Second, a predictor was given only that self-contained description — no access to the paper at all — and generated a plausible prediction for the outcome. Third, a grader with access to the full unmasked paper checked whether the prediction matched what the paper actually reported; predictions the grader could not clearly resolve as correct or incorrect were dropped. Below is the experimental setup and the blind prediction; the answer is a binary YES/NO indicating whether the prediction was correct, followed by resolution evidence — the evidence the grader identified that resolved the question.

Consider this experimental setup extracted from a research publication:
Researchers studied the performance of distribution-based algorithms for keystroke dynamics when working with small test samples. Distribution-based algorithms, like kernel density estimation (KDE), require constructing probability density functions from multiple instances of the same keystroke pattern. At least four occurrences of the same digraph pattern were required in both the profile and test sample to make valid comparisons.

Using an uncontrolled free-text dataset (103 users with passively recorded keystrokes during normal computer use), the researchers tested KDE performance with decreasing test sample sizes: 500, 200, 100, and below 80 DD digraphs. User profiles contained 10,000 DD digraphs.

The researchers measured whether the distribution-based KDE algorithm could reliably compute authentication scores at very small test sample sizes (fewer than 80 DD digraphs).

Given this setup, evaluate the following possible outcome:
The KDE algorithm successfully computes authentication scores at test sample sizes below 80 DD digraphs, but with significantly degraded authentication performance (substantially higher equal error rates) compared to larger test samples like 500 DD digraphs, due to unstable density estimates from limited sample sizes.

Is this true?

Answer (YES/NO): NO